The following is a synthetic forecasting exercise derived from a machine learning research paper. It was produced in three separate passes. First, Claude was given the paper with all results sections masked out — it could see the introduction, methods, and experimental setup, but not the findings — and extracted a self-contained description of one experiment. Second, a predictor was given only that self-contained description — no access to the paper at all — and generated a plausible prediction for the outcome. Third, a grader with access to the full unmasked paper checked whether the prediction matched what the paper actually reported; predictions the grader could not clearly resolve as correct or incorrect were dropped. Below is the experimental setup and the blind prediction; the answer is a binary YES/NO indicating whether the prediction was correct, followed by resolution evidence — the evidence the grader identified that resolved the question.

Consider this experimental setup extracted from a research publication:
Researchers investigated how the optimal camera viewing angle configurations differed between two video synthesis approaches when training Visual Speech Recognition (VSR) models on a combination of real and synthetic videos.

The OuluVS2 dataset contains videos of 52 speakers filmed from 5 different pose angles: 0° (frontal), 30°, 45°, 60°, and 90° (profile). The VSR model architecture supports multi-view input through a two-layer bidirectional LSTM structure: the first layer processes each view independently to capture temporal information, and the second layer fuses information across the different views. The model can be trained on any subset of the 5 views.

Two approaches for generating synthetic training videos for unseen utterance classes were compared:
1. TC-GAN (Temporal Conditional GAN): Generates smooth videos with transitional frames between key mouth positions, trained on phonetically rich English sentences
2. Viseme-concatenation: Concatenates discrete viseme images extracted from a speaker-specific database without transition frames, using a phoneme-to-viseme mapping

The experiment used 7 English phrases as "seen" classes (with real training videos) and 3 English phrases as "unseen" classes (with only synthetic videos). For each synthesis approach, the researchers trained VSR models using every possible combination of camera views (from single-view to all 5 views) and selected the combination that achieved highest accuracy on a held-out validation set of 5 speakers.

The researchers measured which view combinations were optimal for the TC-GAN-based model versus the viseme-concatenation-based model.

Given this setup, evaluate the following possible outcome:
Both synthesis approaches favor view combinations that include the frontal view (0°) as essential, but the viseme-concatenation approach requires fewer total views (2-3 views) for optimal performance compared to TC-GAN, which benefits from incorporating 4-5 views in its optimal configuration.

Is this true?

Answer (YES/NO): NO